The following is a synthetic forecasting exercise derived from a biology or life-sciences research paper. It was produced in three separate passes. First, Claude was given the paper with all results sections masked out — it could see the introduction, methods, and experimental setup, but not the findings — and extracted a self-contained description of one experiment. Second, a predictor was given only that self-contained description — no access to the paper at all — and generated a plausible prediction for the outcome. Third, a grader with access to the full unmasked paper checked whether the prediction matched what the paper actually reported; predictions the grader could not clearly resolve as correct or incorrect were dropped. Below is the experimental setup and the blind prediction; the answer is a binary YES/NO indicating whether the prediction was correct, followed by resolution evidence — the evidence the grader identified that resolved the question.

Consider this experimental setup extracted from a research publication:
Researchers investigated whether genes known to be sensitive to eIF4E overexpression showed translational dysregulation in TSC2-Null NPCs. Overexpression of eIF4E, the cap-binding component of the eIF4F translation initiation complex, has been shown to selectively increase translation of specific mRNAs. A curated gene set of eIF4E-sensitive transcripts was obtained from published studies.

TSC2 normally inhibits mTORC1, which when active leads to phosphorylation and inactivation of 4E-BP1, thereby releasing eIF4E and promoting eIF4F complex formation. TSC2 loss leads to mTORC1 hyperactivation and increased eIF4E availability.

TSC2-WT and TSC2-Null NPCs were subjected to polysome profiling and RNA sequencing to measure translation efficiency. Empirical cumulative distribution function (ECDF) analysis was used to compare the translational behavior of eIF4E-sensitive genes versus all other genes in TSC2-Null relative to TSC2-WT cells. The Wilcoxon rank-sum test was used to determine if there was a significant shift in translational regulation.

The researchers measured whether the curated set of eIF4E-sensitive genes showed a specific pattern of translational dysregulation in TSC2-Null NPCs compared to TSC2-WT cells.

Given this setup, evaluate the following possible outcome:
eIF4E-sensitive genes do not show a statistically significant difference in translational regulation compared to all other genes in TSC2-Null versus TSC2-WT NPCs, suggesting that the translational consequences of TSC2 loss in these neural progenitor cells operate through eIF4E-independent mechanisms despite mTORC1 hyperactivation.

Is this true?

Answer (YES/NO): NO